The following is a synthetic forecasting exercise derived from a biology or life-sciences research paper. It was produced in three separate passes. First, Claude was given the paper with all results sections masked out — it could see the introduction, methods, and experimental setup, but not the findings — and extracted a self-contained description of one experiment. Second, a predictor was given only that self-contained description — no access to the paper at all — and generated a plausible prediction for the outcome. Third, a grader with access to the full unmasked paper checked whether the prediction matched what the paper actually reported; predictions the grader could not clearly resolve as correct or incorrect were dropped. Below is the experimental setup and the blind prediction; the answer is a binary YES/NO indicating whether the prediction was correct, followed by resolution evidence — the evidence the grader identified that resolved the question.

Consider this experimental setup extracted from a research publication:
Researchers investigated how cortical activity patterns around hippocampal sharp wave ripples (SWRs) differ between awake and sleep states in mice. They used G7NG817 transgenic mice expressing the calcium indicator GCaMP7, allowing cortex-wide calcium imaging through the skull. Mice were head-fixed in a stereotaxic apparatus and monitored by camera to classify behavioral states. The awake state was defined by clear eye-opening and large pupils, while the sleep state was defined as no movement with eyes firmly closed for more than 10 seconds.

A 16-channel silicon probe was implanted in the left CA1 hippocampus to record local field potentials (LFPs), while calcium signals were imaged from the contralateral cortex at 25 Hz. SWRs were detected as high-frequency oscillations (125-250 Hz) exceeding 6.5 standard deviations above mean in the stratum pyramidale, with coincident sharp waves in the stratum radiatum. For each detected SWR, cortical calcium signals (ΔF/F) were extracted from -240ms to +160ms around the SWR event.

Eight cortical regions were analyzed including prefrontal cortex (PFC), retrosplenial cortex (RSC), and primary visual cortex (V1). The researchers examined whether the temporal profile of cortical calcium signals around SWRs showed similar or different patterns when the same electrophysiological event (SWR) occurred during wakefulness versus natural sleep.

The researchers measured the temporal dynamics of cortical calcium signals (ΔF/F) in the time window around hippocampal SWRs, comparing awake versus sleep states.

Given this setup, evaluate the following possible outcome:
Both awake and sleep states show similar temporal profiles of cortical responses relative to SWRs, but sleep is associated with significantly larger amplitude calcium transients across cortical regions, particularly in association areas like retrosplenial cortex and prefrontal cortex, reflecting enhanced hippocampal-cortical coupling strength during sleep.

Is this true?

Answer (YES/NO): NO